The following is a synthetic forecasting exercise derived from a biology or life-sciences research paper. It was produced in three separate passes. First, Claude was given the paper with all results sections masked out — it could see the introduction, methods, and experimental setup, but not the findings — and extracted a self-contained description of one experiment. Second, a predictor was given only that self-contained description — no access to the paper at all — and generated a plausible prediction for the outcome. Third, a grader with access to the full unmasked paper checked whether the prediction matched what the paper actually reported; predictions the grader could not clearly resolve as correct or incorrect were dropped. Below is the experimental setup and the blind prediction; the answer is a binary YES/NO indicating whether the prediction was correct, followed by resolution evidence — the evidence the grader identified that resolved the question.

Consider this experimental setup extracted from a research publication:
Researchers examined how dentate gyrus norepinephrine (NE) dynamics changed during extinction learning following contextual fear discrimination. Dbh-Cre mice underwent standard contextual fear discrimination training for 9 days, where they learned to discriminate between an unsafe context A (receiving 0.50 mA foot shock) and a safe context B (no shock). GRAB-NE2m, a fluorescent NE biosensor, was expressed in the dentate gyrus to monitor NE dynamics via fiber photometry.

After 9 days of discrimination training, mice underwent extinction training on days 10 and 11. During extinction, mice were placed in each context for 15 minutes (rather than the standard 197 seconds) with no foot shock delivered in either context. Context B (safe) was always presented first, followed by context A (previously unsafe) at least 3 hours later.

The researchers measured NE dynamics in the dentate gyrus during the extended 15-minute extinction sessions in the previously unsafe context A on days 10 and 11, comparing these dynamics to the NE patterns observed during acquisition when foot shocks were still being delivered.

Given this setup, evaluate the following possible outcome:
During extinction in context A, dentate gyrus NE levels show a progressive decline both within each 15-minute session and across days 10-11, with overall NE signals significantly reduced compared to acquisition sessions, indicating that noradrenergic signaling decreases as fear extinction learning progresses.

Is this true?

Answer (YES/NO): NO